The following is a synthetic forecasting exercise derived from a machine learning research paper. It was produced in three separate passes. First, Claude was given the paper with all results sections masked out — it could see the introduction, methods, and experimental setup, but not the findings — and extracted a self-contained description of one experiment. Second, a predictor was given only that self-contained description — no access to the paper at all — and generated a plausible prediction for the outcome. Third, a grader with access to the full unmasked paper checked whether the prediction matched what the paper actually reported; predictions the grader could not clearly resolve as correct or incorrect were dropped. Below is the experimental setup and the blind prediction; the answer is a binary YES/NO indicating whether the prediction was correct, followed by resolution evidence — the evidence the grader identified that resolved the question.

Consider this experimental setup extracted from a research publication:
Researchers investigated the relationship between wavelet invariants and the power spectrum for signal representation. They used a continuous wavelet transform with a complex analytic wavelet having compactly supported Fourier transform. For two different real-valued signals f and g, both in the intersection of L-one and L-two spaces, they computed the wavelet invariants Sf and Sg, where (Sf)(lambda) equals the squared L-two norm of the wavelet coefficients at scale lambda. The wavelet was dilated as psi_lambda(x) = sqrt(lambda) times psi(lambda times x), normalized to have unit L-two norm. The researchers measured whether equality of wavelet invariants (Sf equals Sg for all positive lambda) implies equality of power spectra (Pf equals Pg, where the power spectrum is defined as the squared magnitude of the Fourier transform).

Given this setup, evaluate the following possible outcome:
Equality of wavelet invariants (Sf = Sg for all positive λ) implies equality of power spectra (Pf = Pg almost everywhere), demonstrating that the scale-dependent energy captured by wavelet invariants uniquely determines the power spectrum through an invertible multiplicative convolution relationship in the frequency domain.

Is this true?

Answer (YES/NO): YES